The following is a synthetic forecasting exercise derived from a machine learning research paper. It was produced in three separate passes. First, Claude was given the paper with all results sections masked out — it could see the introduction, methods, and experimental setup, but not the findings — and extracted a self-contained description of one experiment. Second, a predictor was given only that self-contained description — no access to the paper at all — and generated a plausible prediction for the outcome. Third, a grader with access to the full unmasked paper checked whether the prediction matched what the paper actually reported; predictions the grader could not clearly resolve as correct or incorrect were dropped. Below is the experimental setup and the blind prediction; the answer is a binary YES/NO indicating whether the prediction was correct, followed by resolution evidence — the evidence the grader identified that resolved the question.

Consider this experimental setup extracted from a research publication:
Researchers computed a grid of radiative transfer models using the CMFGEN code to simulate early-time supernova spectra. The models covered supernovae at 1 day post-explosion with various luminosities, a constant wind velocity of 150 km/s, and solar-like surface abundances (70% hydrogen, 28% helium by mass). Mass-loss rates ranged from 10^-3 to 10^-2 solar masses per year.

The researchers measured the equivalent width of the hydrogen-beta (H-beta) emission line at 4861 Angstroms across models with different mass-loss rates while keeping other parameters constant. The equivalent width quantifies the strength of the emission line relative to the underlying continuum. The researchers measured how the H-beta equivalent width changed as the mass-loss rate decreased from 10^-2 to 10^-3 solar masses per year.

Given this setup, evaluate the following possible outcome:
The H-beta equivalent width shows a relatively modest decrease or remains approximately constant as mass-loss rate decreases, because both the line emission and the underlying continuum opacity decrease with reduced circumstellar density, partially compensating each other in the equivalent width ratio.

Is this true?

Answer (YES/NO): NO